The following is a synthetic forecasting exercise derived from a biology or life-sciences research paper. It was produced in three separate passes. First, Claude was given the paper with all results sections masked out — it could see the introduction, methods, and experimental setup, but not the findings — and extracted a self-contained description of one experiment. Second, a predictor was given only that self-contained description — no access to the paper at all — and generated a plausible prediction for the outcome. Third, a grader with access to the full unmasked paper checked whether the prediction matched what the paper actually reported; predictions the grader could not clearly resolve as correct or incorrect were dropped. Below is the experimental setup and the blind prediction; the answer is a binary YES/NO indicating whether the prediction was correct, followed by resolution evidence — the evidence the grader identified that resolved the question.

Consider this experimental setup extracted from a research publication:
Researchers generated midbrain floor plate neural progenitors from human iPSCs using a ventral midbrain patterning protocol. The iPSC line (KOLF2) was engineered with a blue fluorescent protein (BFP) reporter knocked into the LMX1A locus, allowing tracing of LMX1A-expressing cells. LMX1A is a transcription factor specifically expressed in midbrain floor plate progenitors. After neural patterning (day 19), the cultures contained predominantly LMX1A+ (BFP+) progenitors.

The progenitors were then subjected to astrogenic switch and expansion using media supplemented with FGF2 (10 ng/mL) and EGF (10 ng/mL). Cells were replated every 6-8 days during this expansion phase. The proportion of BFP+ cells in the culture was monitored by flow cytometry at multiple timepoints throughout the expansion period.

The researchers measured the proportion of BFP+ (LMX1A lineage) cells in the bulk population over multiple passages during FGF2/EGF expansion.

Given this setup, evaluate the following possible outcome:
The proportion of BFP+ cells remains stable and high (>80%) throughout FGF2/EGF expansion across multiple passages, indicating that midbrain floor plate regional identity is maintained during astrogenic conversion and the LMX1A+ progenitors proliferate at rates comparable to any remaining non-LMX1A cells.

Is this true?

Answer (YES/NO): NO